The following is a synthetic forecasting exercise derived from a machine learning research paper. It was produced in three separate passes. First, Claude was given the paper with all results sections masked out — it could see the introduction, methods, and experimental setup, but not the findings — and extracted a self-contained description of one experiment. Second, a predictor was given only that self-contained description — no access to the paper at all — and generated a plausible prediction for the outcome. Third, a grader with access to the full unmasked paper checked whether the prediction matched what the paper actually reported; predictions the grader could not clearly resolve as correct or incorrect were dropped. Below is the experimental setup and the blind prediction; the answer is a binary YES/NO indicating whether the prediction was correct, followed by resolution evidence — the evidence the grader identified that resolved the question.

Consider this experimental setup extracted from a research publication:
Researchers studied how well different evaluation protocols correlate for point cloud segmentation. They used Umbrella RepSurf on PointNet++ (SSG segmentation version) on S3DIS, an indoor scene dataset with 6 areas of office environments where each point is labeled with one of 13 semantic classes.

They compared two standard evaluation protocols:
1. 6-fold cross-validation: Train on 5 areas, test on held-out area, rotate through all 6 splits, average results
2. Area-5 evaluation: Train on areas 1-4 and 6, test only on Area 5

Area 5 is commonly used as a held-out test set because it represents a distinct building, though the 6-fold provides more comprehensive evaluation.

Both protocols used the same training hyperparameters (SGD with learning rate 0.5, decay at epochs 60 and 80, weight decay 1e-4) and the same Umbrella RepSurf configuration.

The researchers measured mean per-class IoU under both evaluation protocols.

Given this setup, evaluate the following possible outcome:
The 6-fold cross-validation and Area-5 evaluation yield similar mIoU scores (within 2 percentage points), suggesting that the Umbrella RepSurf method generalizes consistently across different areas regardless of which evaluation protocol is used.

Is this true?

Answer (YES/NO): NO